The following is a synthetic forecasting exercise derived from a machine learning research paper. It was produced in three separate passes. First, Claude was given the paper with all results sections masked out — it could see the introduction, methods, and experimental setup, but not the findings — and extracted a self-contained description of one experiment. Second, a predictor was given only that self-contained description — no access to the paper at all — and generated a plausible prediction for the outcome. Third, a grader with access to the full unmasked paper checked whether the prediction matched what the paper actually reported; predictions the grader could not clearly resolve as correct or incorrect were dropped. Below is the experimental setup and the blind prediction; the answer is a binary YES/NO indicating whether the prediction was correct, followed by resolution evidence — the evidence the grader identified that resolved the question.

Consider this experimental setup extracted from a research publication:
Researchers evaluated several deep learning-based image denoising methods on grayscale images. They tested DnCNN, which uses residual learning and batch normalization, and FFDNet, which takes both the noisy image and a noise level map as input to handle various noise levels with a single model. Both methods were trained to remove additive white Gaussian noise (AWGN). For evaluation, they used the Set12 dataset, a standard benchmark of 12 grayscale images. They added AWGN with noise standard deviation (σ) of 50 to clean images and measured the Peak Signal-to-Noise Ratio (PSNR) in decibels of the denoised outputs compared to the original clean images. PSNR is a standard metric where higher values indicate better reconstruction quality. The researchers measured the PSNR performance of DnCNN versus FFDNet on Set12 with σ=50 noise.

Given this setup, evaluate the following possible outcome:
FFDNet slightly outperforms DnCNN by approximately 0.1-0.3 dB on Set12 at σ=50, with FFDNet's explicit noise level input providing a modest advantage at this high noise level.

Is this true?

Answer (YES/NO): YES